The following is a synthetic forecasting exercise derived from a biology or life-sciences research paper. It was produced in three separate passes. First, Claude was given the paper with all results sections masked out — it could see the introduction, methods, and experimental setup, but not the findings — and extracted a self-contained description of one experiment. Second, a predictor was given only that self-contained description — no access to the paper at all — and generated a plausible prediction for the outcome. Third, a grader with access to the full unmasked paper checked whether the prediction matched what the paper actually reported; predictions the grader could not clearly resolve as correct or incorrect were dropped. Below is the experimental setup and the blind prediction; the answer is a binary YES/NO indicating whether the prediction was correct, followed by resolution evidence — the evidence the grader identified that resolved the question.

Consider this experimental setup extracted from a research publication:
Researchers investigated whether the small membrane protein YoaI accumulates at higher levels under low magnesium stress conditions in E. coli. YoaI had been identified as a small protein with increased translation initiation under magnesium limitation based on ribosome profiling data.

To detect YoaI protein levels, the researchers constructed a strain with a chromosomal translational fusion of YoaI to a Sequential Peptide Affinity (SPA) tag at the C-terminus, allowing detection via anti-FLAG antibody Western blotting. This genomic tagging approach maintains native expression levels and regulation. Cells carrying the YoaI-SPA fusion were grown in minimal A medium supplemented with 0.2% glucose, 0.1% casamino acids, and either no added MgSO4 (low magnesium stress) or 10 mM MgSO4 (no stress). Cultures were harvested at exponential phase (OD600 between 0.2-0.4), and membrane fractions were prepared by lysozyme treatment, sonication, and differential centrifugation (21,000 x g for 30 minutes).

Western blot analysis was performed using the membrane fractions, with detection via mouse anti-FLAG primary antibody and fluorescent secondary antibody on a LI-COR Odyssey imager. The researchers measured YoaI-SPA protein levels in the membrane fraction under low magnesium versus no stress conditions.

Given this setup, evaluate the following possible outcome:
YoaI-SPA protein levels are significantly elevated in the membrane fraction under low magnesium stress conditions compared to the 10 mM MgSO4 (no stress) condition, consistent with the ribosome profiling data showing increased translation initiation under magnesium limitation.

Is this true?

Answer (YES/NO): YES